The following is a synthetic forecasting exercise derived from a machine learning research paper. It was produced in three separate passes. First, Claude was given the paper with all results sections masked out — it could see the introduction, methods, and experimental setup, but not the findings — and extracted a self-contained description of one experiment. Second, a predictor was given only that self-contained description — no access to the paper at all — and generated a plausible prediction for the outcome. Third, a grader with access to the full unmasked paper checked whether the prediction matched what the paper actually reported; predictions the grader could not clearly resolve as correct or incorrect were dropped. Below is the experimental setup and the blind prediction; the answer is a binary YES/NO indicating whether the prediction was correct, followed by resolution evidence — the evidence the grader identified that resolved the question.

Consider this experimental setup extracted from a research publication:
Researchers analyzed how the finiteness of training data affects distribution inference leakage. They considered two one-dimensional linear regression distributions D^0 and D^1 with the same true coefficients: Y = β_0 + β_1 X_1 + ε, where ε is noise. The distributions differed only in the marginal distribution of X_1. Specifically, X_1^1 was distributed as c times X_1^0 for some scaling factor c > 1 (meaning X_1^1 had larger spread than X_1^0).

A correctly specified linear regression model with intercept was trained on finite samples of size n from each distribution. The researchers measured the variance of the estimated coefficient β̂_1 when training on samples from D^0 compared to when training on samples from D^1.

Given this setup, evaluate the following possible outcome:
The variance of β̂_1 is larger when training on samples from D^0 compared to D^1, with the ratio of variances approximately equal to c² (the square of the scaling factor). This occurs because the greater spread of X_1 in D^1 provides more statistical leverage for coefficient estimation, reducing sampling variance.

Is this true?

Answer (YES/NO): YES